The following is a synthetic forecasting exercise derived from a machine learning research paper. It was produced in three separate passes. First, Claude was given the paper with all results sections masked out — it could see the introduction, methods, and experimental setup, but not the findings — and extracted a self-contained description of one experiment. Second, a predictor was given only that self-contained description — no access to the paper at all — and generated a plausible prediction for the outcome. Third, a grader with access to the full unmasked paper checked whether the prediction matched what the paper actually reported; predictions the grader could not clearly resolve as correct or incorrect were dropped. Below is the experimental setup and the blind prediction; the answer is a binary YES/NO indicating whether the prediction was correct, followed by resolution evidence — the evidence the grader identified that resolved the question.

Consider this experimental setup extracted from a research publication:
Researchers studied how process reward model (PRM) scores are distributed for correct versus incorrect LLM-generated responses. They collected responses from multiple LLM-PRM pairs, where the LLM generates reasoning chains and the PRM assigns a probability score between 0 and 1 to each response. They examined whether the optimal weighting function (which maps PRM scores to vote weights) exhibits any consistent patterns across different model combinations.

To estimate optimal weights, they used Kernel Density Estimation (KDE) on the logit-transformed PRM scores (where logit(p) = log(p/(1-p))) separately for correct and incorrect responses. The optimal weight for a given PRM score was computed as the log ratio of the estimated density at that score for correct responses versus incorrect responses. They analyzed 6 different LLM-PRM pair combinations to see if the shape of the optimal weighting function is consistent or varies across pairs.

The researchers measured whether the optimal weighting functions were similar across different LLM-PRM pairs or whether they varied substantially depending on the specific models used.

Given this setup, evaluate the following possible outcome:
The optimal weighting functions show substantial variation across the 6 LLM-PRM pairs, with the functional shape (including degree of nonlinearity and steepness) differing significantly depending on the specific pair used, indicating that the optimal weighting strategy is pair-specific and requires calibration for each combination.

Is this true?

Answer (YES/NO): YES